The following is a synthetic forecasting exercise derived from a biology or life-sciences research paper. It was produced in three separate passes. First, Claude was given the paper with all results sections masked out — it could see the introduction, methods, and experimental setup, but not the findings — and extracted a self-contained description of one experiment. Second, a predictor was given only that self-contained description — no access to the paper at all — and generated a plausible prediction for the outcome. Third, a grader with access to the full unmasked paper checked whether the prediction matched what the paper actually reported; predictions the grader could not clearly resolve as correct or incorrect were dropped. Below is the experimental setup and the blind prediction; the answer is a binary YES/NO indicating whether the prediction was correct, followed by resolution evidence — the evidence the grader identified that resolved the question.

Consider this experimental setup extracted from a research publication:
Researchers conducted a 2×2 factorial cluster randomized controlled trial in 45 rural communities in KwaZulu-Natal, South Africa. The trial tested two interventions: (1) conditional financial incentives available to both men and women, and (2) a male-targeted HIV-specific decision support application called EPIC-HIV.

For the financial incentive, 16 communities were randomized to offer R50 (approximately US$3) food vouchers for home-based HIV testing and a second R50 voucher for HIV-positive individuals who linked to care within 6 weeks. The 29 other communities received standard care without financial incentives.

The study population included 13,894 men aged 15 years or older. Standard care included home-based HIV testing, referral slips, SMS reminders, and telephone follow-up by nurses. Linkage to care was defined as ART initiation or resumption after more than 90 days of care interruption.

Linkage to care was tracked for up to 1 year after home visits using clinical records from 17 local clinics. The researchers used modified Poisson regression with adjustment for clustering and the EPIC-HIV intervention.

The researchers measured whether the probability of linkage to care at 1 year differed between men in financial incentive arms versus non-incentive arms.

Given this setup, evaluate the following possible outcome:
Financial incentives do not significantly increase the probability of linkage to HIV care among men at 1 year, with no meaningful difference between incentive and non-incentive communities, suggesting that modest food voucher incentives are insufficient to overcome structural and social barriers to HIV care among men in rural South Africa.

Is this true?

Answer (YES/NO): YES